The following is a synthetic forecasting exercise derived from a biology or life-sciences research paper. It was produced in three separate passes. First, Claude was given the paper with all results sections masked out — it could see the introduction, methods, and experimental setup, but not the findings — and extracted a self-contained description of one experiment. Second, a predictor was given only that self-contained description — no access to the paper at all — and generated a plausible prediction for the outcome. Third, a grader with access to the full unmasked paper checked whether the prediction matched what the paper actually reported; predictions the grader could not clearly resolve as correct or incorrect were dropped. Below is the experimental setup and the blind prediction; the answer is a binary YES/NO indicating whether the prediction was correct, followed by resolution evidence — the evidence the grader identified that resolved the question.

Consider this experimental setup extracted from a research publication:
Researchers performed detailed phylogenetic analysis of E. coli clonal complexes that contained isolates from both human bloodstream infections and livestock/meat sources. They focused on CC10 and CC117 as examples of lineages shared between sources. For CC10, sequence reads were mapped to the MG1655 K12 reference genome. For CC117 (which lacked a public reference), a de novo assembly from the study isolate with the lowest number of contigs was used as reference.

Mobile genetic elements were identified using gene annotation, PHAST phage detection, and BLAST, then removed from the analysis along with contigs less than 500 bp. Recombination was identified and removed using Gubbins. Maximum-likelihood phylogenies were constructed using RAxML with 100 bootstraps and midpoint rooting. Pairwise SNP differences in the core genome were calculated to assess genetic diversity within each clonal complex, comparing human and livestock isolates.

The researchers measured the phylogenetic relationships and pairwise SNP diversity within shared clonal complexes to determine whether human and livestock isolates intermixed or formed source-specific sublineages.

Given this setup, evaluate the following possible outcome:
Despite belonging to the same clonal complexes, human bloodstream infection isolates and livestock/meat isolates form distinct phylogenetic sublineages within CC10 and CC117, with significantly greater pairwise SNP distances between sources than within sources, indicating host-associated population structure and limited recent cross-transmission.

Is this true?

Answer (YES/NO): NO